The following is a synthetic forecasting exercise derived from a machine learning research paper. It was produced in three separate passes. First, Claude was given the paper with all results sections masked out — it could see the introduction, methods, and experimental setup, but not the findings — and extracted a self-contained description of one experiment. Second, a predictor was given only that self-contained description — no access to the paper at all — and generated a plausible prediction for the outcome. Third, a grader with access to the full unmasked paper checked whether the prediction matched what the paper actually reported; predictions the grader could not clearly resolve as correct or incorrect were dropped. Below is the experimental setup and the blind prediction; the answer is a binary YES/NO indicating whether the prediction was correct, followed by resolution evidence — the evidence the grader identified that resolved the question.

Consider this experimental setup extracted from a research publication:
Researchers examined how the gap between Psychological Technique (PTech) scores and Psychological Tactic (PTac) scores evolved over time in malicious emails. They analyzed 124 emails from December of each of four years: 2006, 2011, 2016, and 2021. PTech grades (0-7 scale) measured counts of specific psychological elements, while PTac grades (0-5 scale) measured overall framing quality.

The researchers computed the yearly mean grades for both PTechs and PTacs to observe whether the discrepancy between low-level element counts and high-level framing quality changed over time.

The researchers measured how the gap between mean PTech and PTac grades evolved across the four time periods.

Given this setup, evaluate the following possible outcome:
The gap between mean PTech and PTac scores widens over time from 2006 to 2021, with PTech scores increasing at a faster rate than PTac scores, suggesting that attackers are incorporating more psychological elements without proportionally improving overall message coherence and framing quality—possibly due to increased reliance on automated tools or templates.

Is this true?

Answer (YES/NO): NO